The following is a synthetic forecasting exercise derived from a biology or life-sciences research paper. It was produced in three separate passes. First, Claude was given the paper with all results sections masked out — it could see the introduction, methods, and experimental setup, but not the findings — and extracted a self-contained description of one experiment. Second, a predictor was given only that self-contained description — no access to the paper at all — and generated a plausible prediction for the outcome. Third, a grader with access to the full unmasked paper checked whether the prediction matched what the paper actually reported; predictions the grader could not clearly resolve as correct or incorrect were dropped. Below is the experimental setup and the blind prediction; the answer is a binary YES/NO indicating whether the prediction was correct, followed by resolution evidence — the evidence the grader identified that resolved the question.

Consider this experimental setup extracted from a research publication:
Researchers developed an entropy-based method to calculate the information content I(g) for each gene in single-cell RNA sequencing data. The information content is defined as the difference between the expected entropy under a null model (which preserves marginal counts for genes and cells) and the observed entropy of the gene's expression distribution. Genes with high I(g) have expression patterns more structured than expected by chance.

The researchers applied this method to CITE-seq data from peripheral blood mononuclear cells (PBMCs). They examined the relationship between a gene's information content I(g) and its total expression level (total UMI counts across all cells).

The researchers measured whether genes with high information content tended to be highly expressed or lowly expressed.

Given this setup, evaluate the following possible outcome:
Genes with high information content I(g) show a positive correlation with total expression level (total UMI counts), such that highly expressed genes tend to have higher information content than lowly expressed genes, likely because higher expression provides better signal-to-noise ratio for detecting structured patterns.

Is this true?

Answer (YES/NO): NO